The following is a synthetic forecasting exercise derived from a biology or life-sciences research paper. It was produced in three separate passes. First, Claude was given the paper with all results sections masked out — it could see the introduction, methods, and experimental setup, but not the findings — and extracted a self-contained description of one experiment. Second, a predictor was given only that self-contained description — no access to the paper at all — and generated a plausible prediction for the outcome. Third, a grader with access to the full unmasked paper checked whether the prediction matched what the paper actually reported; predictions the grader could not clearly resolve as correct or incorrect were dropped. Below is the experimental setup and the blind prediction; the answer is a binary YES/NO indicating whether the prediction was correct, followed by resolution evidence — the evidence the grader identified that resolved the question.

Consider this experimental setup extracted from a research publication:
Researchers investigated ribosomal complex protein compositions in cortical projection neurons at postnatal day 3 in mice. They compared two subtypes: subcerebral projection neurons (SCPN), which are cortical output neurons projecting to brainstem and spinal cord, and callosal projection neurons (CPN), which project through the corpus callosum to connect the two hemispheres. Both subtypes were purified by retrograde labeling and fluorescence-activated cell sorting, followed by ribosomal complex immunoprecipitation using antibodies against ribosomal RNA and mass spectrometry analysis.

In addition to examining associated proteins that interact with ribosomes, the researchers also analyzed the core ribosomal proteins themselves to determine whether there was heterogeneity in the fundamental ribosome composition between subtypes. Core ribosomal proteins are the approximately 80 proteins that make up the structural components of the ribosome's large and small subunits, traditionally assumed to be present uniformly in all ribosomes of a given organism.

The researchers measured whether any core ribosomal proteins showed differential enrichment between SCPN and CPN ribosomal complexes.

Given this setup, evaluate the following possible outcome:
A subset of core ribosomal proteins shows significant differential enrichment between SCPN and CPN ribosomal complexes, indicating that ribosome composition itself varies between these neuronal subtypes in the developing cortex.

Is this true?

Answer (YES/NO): NO